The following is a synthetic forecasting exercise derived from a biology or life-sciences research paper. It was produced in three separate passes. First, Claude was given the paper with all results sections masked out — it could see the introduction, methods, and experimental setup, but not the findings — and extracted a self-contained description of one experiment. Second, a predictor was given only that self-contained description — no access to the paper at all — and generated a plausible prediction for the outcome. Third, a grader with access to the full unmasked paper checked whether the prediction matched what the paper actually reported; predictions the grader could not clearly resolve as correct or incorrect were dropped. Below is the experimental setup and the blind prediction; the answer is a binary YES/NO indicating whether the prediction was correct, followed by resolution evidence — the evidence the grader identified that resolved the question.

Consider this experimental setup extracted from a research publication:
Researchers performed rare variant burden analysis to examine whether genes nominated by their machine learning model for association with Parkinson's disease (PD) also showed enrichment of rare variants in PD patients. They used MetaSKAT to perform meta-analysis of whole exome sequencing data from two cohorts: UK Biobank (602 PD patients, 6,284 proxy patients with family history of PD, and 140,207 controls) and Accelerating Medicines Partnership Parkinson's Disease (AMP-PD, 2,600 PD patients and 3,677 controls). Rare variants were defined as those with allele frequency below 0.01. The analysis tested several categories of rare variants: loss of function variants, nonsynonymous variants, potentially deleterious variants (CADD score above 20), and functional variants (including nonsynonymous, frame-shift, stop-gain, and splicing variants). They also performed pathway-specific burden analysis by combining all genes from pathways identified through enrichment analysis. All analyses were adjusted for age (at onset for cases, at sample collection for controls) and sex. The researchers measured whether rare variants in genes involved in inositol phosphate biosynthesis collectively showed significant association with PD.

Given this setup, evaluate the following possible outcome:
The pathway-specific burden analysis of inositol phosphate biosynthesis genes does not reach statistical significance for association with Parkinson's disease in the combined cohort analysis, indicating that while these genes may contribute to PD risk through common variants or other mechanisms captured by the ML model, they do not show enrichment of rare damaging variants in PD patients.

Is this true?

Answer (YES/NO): NO